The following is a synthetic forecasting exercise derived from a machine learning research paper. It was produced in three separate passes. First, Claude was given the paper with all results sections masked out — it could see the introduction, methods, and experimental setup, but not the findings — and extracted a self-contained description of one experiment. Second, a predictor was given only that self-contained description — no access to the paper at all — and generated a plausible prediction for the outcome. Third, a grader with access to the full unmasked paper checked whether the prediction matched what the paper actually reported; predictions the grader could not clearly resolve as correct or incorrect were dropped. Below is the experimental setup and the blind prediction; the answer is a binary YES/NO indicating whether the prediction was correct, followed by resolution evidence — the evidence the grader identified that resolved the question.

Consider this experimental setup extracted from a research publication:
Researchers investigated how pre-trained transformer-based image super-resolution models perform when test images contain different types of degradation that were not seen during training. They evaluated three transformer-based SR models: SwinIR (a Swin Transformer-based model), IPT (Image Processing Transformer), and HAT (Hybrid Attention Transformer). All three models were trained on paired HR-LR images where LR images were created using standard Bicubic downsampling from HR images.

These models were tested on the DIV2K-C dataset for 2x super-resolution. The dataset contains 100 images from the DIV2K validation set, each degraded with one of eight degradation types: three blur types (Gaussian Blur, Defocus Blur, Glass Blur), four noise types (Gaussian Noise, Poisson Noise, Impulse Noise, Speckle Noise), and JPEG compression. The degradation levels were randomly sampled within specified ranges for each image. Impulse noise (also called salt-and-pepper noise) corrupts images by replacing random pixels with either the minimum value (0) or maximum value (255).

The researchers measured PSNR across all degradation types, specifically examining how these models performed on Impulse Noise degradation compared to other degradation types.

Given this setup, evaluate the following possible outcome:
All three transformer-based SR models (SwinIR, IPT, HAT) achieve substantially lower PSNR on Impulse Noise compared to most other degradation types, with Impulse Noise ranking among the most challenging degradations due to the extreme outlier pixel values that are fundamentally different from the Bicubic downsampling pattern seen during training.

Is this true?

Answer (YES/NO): YES